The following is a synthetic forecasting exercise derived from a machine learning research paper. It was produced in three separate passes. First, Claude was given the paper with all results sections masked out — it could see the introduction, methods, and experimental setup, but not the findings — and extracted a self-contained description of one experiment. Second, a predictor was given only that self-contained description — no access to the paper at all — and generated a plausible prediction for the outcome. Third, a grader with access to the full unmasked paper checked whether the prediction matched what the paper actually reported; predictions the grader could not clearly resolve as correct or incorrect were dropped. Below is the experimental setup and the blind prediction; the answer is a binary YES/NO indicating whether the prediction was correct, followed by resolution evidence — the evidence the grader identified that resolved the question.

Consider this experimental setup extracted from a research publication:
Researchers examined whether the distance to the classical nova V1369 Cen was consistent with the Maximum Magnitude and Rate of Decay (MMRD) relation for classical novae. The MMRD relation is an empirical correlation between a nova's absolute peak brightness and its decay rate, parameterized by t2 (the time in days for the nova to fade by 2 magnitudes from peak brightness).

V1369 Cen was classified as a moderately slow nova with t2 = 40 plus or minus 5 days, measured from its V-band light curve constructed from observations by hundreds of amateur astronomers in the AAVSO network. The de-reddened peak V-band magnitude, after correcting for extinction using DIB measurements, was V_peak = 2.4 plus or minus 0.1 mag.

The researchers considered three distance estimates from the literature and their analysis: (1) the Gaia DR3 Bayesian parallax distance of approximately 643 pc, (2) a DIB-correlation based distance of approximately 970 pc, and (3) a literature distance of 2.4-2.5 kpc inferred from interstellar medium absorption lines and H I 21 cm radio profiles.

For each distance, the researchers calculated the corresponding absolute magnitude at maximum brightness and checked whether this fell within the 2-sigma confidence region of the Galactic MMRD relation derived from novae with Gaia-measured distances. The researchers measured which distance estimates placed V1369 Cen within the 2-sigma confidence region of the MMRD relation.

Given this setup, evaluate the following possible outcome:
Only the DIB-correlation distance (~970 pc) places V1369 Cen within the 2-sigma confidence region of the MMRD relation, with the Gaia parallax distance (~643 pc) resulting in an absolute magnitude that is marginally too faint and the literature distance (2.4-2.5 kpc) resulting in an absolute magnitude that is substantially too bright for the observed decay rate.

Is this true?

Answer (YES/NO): NO